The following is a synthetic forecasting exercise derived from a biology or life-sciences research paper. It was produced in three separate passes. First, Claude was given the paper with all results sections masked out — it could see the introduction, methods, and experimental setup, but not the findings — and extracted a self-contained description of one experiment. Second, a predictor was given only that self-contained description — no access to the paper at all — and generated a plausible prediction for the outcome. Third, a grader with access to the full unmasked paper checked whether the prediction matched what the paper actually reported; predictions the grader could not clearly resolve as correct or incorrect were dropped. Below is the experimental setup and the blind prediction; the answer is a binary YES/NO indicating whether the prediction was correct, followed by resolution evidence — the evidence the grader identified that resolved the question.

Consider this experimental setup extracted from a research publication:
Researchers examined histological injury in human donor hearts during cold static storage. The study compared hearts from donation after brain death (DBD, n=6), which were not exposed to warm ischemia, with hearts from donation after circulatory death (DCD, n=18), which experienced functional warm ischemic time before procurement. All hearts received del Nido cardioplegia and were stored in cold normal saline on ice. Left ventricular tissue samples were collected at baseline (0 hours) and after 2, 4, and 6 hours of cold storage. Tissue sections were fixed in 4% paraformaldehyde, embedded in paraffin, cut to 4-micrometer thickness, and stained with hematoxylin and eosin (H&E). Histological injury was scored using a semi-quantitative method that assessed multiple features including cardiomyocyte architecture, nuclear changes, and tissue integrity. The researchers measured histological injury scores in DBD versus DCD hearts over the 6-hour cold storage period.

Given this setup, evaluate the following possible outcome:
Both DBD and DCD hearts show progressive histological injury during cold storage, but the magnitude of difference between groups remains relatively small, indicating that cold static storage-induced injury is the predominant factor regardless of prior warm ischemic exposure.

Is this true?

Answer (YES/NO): NO